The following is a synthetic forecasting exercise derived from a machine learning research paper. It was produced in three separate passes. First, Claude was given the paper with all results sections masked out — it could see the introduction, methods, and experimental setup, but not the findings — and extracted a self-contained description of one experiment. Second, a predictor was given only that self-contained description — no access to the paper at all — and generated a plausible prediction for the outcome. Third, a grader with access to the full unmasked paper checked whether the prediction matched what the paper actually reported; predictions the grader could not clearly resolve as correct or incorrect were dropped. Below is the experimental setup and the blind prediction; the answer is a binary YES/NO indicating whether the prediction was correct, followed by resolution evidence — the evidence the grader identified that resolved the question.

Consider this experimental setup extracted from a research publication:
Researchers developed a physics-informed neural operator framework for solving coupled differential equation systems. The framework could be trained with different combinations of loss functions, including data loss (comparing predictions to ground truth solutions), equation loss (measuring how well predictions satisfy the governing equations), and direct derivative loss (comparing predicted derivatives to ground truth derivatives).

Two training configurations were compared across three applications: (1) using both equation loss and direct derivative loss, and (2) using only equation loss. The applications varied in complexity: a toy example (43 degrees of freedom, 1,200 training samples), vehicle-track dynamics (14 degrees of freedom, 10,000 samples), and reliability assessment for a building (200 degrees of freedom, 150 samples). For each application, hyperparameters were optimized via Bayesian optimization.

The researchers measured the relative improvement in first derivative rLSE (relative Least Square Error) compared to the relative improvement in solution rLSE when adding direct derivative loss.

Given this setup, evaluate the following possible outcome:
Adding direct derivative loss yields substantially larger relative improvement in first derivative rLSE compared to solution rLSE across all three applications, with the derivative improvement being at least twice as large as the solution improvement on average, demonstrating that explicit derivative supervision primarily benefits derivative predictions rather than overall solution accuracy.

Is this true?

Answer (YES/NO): NO